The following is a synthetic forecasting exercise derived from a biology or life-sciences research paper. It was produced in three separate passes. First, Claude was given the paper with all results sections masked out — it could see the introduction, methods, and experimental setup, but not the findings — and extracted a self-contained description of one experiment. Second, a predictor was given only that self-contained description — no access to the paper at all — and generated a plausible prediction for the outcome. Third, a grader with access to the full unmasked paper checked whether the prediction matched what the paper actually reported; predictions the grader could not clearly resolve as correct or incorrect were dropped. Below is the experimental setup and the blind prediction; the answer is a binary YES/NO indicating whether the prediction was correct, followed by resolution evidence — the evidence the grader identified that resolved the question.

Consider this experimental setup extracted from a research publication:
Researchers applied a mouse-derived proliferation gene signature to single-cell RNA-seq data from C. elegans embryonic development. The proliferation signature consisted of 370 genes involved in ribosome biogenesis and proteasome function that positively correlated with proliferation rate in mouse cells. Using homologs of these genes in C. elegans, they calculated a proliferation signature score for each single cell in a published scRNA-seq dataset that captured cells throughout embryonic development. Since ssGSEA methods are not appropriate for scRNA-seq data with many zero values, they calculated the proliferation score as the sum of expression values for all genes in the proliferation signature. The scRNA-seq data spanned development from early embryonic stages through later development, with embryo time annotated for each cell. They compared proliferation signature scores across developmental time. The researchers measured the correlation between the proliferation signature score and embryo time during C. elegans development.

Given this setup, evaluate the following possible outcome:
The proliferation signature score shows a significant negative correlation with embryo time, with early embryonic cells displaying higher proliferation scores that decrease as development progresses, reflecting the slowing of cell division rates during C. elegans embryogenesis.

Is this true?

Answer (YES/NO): YES